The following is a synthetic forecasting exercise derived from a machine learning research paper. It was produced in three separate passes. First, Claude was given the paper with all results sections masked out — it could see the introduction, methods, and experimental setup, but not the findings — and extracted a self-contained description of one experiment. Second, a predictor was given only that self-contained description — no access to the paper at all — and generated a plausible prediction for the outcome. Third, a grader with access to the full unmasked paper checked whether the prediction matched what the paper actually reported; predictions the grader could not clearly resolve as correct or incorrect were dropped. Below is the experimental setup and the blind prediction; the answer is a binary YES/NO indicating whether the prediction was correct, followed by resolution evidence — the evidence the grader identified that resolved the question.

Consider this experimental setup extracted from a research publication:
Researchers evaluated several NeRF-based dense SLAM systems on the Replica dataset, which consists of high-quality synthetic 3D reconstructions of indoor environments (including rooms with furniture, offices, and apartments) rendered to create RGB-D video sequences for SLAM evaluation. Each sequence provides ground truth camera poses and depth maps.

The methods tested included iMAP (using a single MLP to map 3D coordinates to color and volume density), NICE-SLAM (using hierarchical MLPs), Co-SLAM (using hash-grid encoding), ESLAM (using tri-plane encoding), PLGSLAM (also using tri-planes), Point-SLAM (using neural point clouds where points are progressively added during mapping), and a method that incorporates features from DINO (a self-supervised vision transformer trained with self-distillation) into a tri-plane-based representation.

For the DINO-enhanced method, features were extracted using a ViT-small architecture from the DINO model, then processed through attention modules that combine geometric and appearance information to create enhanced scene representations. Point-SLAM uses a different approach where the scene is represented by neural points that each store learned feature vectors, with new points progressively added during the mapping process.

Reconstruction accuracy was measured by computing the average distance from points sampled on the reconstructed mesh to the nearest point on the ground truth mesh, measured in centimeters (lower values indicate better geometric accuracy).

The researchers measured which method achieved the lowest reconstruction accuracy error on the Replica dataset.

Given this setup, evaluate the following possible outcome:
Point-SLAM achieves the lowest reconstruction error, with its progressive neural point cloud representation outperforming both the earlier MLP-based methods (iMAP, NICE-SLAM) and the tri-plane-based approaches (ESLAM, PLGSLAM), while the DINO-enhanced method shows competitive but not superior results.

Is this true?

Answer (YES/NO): YES